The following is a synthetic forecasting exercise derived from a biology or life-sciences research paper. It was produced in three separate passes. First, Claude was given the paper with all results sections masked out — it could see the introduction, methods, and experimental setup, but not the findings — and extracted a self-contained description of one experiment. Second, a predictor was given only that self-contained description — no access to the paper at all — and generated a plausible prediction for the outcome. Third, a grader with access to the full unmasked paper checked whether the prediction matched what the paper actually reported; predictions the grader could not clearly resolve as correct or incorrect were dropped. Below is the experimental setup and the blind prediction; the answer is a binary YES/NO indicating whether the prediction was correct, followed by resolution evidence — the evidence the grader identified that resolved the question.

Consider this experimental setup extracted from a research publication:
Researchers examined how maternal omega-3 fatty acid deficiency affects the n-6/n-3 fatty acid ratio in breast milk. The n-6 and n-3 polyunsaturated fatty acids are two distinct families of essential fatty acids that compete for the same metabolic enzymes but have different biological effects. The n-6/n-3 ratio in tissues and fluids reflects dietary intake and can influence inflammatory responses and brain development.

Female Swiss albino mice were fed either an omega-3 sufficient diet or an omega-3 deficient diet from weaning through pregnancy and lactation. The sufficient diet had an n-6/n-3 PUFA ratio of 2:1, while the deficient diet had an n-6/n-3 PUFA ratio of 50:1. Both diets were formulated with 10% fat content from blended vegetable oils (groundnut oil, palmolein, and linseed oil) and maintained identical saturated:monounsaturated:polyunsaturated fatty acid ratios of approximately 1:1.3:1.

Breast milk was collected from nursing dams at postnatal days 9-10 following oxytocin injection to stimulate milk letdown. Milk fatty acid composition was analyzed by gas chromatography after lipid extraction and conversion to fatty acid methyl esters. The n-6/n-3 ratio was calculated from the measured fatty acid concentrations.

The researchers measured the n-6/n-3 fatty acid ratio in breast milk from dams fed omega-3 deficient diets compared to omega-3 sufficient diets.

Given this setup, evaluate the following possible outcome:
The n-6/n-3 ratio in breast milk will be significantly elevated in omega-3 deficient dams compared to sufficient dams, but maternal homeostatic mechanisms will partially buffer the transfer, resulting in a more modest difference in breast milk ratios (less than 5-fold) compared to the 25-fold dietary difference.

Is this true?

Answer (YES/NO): NO